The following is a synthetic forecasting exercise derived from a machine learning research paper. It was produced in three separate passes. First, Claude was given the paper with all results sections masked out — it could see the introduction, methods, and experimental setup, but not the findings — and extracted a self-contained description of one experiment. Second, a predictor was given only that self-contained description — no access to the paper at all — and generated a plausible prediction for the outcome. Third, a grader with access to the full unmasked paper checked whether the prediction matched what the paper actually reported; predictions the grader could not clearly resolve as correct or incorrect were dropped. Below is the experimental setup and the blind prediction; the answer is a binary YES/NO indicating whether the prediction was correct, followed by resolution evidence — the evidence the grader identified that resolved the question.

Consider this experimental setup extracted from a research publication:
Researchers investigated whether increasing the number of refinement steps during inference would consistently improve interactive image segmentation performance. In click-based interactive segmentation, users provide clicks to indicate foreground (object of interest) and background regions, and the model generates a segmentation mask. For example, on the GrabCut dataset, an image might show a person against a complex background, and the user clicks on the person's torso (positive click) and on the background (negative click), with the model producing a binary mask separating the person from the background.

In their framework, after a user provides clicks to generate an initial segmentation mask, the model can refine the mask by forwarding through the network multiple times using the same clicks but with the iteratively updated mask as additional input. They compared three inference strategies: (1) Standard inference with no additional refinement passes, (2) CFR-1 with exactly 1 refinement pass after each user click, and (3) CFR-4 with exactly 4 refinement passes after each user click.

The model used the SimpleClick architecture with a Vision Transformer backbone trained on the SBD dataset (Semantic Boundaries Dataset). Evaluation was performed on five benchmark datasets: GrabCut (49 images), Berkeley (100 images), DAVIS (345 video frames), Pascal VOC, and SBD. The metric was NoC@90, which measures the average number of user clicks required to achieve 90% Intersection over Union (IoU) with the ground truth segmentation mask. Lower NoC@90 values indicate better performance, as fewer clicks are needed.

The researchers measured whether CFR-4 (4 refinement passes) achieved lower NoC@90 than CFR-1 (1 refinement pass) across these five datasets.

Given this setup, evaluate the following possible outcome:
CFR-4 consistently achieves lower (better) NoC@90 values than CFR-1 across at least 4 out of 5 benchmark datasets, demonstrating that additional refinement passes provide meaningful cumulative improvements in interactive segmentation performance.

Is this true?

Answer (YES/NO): NO